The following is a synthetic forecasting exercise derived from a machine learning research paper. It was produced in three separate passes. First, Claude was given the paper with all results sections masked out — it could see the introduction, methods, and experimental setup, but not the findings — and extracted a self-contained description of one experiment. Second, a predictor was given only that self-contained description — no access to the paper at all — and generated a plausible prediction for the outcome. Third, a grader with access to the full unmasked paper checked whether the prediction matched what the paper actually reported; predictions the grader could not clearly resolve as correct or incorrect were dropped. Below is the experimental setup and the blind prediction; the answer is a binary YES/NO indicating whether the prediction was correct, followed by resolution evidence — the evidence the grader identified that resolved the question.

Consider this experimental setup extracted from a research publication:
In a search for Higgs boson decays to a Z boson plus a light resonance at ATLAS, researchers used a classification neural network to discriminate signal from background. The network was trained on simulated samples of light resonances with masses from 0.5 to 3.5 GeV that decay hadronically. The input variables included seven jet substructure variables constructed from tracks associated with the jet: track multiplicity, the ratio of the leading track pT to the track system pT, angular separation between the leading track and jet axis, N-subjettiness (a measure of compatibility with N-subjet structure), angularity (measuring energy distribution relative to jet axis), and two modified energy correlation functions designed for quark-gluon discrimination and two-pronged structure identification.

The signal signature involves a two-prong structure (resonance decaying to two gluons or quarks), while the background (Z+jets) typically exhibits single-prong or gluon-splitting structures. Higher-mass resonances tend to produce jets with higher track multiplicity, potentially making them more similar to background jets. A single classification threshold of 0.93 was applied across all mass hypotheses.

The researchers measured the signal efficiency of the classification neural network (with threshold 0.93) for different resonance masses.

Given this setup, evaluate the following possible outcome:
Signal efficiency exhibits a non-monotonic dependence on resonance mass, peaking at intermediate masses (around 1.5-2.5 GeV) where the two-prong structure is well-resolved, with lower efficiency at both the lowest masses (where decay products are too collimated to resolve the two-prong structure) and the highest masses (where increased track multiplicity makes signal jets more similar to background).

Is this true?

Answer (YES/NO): NO